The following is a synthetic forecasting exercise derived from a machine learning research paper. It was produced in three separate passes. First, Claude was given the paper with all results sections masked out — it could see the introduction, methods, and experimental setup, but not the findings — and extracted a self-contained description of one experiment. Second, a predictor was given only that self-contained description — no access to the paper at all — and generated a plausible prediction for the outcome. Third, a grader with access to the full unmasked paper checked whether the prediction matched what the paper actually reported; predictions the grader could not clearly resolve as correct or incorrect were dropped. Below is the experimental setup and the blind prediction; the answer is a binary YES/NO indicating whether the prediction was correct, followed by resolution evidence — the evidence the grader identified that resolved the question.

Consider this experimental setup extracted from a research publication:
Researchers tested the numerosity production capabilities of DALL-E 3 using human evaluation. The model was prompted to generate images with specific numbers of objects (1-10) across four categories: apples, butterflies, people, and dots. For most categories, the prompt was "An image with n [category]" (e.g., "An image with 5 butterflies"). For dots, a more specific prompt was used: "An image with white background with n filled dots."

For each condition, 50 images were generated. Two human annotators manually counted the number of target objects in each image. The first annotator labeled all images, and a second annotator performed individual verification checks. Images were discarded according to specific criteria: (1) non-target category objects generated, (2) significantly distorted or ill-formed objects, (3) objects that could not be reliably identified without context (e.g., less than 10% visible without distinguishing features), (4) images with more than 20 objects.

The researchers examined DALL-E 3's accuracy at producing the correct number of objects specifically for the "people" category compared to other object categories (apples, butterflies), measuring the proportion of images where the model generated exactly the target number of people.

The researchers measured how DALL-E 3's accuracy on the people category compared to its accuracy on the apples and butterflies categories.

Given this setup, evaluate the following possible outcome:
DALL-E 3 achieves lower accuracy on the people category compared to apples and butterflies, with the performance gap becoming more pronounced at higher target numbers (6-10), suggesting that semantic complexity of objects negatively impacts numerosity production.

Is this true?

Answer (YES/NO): NO